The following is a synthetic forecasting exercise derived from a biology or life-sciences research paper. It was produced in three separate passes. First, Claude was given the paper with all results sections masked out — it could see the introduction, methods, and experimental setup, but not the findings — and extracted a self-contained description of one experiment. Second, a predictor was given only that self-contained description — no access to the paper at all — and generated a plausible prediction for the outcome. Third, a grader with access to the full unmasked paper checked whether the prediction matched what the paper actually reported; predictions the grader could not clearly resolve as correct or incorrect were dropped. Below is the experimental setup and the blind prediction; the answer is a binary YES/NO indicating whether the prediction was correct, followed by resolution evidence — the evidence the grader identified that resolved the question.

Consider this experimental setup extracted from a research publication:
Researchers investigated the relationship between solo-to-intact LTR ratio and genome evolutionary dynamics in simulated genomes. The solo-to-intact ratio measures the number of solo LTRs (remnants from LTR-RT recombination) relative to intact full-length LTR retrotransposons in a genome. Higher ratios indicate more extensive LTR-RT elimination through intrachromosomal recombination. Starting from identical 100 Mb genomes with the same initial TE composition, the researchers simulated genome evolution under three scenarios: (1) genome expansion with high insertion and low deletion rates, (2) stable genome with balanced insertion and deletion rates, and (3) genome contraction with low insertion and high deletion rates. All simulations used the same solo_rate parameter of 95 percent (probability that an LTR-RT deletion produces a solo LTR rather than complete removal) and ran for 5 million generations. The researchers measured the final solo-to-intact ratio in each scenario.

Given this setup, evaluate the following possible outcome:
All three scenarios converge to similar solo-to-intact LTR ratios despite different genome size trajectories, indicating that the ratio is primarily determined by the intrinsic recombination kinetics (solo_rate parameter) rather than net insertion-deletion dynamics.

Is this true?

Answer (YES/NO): NO